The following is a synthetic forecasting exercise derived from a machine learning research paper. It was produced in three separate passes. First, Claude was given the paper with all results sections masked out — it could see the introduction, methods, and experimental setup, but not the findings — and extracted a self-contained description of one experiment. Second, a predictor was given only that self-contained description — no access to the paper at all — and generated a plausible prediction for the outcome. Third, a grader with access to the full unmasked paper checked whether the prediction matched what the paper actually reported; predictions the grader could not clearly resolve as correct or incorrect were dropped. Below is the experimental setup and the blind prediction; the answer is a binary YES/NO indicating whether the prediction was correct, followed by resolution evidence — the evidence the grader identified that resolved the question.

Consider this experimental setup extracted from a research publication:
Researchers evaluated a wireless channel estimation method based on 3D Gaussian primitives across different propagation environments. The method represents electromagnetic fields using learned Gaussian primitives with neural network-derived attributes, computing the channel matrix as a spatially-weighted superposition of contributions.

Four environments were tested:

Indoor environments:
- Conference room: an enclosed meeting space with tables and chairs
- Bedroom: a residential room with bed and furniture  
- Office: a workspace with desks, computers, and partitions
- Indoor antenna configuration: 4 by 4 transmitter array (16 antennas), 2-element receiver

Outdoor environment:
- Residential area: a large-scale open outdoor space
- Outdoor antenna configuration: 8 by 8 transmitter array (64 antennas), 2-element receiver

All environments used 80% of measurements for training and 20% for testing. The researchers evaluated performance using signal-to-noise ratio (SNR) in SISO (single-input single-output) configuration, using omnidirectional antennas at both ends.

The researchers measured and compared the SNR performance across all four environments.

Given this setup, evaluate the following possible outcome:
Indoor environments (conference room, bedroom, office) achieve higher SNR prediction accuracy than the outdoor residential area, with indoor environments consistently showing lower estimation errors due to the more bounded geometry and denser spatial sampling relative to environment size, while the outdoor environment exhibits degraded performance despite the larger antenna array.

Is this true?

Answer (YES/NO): NO